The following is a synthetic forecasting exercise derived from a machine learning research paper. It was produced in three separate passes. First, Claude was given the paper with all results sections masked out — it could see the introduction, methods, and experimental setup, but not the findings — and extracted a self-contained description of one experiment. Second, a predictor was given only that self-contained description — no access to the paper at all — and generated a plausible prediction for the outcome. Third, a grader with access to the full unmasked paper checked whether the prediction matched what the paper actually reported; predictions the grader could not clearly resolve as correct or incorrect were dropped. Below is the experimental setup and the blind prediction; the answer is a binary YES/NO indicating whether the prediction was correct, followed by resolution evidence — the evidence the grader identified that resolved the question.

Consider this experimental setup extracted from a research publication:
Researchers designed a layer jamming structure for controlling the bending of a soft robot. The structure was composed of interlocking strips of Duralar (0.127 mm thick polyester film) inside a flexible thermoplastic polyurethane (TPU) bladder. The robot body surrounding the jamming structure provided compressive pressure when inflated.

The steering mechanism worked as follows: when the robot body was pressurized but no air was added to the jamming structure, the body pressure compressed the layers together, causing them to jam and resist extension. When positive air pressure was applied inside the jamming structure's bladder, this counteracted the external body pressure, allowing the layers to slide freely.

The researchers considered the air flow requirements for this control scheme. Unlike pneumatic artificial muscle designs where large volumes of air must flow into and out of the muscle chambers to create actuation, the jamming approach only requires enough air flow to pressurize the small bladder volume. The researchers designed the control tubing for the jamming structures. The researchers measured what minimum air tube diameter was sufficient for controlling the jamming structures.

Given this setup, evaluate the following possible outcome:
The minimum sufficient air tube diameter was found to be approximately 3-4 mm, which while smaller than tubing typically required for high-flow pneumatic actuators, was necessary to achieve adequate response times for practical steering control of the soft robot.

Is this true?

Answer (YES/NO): NO